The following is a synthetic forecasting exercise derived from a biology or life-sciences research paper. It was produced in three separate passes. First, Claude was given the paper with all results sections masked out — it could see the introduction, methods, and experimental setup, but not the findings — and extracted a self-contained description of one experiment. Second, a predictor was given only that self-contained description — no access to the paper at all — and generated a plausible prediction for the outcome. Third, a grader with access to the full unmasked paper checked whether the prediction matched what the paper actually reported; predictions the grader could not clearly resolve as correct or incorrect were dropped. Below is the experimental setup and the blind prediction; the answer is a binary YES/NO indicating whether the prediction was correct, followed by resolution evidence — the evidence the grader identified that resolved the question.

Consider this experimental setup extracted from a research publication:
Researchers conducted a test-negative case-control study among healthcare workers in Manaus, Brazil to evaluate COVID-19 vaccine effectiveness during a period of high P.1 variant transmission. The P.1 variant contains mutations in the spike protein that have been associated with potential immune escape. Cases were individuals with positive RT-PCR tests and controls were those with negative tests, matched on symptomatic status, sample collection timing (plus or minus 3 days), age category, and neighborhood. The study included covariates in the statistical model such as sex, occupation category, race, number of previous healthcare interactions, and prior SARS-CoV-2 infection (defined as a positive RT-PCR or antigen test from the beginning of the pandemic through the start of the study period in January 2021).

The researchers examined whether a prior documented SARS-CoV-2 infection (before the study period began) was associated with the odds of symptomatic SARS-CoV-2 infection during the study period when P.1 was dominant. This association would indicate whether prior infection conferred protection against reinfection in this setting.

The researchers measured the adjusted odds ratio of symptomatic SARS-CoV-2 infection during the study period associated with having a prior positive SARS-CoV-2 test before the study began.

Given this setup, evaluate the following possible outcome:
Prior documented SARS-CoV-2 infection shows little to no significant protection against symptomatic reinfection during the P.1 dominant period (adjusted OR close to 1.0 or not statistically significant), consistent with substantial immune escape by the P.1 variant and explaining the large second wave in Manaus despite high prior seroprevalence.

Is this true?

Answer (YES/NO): NO